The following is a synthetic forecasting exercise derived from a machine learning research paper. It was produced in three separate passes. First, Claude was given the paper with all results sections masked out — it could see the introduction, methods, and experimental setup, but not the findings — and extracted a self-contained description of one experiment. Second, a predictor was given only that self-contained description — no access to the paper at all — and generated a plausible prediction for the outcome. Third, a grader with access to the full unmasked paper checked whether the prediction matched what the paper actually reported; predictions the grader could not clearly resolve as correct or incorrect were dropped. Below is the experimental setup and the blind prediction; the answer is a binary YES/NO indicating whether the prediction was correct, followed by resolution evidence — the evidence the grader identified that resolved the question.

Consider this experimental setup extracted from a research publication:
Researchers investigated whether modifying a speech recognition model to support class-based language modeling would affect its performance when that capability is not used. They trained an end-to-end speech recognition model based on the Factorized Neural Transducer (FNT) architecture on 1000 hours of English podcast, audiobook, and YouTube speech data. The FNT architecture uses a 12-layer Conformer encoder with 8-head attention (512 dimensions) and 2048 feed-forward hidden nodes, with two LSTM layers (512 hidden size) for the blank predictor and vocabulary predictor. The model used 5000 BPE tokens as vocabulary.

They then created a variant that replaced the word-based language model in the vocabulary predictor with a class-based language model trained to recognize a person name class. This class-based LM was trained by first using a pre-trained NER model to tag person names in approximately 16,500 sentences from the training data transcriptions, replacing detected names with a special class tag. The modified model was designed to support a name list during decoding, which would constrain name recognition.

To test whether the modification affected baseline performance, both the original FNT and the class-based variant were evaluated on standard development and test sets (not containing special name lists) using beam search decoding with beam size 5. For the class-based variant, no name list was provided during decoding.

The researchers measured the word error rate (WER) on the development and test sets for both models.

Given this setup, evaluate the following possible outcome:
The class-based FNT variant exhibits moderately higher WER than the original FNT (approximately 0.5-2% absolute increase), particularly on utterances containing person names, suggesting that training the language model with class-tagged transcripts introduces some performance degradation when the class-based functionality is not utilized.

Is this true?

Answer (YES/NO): NO